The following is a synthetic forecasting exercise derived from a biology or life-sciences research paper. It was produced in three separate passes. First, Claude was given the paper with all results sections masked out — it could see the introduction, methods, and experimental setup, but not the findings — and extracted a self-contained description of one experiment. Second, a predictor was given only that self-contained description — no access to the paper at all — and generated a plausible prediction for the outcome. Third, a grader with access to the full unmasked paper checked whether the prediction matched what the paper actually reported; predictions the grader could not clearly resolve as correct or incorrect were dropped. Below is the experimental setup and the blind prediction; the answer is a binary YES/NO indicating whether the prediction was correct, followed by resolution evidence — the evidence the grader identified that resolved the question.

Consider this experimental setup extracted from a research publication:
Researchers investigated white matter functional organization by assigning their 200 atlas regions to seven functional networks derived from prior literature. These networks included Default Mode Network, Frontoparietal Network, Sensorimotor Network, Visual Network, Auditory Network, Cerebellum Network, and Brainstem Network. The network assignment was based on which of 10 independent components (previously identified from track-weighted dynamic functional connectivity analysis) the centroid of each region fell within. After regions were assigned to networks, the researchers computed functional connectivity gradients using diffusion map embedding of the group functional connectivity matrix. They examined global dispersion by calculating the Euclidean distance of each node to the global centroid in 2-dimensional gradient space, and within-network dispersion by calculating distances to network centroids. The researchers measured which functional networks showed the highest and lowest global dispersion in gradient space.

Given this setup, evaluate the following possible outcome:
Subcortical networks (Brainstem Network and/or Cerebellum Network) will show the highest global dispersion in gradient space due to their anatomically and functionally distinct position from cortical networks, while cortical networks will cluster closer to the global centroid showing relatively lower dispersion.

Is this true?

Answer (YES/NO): NO